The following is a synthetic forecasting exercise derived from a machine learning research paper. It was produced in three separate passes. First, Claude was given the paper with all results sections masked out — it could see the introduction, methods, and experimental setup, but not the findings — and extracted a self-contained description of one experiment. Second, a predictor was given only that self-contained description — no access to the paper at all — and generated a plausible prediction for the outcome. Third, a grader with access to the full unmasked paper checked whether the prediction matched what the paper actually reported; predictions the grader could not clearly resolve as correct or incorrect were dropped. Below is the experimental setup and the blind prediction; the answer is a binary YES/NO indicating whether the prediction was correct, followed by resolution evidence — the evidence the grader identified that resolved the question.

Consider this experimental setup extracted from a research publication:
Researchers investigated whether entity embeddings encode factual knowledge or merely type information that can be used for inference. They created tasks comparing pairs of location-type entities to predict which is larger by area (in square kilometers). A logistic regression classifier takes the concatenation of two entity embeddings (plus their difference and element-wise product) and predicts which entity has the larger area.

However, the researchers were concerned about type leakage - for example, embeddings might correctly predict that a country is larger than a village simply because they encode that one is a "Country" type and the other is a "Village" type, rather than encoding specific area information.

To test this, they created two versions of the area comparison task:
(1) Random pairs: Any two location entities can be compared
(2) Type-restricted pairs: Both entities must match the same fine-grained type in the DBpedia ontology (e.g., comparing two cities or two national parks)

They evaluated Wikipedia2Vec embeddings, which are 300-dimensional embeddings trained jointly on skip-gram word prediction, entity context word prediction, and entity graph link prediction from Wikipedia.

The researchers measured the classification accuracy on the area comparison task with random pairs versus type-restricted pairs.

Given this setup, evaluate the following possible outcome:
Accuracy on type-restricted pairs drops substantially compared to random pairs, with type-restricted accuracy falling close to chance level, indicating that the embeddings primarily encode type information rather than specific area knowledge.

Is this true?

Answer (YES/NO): NO